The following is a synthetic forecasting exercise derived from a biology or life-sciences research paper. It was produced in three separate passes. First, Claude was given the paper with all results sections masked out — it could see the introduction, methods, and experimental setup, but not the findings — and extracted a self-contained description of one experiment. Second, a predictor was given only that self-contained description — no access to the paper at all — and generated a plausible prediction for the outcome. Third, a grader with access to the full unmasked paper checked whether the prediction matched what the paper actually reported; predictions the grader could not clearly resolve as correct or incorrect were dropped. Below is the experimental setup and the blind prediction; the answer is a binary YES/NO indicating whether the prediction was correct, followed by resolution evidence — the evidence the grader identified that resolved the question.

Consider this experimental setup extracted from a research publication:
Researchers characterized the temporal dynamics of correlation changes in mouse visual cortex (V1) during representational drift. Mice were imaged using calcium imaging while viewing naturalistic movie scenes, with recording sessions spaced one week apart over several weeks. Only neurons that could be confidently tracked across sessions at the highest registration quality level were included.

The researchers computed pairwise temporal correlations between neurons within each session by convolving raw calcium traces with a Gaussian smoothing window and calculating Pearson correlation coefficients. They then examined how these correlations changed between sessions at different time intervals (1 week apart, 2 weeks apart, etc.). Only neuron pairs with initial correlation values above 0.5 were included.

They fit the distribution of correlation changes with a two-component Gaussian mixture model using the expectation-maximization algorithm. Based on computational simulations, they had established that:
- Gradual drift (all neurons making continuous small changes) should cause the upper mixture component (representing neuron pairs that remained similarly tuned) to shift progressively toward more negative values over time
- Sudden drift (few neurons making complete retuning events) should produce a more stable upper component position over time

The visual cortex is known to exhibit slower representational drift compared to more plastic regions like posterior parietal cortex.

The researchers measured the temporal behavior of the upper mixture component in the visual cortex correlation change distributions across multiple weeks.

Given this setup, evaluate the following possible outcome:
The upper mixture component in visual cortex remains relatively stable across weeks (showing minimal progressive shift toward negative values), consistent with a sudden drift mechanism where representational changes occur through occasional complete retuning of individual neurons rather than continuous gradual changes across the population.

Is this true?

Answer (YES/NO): NO